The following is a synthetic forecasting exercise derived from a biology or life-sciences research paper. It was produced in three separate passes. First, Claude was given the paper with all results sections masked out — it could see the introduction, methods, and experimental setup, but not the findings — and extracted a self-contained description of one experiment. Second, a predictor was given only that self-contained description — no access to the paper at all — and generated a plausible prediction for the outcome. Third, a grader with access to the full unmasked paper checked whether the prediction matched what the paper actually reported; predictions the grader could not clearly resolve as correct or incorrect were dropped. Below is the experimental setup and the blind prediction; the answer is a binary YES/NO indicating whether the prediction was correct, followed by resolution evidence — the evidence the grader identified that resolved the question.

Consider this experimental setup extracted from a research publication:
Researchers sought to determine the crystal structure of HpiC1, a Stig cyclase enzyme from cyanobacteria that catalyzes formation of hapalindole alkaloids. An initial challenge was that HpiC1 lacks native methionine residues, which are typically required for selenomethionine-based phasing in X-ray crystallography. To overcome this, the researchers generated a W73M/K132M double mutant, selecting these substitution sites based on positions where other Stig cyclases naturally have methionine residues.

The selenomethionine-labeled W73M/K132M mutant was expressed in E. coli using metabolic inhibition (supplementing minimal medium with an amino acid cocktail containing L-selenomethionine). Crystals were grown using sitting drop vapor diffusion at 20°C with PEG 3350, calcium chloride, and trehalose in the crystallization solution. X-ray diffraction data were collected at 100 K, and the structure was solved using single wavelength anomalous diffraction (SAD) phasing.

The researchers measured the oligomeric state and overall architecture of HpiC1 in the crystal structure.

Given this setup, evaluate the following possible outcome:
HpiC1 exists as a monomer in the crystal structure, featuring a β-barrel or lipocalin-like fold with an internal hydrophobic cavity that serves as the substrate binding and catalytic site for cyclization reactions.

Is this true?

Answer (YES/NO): NO